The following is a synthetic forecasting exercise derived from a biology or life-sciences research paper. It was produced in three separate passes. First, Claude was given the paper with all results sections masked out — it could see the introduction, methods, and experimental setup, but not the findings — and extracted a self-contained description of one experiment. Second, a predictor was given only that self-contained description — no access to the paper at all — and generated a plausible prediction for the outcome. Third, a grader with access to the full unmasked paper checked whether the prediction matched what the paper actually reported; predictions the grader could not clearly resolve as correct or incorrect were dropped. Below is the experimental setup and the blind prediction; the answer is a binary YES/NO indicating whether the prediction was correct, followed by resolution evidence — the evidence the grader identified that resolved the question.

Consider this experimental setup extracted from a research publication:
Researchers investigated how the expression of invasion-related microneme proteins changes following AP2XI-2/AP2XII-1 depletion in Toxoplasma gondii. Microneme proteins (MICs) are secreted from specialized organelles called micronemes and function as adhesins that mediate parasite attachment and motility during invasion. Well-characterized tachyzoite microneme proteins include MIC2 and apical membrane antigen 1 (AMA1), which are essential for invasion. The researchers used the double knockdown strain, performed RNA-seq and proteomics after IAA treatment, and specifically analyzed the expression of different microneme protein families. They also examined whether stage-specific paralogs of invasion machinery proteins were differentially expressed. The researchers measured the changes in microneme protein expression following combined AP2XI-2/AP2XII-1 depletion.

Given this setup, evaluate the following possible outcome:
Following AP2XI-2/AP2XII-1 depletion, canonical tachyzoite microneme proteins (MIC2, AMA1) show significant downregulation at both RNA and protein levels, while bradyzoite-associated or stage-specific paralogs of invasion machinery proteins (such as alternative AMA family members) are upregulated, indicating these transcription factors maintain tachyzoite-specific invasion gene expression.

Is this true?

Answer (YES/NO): YES